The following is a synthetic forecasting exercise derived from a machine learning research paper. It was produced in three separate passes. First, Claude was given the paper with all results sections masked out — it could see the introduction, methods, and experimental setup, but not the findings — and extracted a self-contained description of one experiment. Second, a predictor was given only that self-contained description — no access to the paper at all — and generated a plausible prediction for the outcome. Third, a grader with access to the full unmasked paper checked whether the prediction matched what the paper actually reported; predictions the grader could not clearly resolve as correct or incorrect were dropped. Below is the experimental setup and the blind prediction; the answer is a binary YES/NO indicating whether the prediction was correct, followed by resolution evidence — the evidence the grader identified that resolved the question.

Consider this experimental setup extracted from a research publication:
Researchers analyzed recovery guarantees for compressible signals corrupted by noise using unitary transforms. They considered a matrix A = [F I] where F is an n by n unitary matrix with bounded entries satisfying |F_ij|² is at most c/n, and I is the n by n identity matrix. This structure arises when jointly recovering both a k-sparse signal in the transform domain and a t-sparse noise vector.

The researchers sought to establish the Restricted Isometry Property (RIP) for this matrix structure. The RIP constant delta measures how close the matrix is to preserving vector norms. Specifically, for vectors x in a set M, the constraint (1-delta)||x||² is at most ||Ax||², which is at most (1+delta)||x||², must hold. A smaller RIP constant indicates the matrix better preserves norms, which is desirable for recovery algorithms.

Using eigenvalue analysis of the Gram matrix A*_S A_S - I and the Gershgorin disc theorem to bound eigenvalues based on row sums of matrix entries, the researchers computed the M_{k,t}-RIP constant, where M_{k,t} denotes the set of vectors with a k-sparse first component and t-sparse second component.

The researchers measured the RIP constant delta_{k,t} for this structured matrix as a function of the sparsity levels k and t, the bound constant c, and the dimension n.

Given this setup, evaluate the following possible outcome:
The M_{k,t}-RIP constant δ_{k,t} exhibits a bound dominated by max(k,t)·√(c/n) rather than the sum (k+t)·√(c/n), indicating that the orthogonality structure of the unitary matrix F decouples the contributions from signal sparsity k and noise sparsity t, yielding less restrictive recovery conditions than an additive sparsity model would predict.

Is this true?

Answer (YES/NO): NO